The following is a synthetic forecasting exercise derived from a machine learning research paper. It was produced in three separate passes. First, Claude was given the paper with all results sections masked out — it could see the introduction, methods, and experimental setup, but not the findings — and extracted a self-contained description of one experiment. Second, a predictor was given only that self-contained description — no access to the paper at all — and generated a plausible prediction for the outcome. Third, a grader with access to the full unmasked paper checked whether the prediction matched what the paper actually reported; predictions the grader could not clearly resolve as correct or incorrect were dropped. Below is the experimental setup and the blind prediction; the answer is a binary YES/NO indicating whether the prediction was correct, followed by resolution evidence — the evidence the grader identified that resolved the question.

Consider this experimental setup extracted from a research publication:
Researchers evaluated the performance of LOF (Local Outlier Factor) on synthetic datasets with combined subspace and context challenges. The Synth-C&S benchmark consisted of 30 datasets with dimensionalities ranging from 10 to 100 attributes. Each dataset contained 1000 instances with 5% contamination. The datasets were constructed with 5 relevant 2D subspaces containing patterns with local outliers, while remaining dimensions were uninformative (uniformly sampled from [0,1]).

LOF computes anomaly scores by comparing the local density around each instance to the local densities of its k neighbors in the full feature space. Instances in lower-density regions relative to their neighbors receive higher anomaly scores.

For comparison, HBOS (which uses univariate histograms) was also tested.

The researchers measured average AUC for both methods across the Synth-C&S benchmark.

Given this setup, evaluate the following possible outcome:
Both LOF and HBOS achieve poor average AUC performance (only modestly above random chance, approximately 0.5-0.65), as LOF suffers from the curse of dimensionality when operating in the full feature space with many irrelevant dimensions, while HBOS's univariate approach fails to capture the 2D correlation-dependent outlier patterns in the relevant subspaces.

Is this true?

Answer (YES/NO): YES